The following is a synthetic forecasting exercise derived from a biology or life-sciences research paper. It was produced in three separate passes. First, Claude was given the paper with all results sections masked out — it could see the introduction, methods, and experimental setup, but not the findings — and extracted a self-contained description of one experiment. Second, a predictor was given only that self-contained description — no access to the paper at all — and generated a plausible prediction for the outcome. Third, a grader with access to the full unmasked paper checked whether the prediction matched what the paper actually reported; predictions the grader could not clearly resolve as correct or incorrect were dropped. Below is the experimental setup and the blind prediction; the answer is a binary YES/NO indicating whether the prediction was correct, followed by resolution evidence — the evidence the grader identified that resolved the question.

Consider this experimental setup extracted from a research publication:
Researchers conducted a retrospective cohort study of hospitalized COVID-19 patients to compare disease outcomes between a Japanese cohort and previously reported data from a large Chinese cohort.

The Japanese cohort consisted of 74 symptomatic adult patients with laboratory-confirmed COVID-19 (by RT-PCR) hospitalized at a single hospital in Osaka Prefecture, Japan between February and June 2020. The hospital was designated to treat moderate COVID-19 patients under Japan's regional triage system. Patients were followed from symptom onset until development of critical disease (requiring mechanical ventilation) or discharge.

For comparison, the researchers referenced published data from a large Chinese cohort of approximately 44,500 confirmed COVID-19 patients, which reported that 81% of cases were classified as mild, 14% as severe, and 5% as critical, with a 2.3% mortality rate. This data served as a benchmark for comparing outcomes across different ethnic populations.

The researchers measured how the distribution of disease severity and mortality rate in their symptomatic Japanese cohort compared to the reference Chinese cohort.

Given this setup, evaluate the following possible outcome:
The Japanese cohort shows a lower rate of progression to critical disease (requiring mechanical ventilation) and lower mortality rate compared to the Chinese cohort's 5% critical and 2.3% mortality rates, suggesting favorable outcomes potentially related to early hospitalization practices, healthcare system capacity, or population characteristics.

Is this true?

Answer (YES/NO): NO